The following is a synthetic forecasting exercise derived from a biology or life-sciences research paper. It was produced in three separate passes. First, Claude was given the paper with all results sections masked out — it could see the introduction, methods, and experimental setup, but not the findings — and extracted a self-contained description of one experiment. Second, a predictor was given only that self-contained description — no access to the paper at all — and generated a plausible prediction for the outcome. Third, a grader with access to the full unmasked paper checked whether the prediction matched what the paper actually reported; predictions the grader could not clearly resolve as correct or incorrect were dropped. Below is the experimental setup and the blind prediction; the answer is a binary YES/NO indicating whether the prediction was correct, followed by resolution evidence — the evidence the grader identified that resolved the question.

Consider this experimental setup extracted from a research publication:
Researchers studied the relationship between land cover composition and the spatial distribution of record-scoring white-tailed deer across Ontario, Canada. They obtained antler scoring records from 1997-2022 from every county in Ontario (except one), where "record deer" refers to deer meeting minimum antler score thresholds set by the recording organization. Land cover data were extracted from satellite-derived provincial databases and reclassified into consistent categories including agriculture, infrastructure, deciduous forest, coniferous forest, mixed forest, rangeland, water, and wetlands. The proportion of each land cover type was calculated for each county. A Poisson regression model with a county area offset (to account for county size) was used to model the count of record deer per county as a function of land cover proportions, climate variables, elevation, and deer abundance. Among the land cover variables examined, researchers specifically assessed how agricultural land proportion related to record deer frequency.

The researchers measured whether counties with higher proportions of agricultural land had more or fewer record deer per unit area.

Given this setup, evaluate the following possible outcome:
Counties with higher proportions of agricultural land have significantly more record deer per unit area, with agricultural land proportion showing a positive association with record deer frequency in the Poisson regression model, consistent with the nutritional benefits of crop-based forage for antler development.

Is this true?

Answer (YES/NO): NO